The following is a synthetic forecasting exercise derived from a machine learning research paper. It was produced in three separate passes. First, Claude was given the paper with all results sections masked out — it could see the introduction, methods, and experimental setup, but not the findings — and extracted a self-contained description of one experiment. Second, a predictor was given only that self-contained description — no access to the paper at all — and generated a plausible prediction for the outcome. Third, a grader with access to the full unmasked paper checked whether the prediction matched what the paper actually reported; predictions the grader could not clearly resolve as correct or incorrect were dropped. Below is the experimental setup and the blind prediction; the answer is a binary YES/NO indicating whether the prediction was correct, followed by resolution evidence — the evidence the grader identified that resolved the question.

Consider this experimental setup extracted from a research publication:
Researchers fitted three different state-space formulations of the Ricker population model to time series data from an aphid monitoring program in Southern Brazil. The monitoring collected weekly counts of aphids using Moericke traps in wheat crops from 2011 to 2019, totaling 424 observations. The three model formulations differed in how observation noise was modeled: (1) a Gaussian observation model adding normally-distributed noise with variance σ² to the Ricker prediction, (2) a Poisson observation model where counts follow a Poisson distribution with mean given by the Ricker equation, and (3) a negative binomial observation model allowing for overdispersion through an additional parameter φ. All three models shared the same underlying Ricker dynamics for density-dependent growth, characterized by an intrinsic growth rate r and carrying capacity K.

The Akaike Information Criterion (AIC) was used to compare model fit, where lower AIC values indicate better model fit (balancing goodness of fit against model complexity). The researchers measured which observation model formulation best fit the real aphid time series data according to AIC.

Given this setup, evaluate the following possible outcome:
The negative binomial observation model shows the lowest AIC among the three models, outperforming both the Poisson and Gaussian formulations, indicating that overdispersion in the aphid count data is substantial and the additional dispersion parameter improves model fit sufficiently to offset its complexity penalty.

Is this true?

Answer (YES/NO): YES